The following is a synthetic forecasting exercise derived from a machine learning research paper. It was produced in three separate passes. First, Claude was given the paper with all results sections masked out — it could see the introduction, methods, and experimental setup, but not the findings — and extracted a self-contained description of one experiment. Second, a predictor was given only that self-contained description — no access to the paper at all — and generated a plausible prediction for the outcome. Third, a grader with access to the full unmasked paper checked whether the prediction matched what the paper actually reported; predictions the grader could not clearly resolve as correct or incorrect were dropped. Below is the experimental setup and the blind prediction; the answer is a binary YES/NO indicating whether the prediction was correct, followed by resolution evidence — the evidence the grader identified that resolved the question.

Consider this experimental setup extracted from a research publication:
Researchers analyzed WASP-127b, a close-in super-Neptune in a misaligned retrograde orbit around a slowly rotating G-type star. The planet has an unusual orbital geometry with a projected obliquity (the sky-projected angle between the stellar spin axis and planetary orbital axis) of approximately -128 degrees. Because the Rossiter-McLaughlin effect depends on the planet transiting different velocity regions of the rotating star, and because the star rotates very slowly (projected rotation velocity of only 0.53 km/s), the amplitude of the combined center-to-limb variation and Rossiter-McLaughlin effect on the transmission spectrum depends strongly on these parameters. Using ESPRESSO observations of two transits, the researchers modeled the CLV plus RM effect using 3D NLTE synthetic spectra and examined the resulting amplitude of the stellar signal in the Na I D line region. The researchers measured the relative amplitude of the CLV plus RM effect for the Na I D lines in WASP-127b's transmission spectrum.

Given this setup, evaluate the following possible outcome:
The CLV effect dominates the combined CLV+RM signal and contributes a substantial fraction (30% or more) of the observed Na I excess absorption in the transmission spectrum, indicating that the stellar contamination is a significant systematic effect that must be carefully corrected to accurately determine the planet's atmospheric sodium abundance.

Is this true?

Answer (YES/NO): NO